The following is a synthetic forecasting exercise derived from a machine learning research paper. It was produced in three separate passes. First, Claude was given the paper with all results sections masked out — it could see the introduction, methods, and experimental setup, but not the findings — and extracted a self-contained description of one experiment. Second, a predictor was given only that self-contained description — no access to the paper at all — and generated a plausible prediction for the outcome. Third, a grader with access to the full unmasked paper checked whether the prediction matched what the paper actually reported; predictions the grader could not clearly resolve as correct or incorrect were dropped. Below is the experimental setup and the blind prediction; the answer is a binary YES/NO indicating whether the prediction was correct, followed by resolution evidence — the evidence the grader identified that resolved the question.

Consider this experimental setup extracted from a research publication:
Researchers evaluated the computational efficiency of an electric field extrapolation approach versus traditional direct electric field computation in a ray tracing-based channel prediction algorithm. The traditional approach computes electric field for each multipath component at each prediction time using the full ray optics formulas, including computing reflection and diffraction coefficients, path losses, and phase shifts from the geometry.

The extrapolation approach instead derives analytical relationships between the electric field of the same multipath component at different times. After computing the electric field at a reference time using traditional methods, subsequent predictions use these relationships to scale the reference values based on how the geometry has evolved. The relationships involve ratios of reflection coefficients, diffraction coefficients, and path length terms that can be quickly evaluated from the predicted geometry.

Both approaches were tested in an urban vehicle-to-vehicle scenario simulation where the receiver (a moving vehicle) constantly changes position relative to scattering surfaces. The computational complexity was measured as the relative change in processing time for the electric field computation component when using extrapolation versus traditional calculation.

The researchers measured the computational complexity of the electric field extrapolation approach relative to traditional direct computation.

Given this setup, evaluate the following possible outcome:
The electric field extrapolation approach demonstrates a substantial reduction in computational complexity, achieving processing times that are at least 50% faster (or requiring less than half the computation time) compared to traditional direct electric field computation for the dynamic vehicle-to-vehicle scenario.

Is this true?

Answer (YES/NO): YES